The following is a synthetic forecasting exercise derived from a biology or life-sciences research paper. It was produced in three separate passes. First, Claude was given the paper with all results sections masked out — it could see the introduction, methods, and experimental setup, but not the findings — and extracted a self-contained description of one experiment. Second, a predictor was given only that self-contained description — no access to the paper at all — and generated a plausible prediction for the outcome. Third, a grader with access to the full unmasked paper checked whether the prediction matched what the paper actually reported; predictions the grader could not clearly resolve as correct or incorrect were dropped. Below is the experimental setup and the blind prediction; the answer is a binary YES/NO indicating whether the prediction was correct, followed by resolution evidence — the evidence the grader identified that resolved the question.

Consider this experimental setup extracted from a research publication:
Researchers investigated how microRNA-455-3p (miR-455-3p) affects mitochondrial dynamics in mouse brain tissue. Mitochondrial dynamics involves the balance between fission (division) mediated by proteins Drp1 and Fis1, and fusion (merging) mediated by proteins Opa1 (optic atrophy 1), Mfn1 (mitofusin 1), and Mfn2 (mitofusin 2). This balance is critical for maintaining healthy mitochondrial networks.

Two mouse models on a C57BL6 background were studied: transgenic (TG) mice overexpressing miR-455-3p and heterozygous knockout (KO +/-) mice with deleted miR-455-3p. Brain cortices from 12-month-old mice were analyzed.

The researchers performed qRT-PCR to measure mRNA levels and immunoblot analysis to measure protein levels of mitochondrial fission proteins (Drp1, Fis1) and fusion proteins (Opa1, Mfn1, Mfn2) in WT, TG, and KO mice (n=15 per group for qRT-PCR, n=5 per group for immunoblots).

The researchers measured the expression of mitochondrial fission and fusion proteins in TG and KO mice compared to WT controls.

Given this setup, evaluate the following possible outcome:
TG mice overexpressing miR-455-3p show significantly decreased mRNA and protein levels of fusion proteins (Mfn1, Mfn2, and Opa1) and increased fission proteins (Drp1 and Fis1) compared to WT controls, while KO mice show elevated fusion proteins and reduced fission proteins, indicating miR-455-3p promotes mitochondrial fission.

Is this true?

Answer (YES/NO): NO